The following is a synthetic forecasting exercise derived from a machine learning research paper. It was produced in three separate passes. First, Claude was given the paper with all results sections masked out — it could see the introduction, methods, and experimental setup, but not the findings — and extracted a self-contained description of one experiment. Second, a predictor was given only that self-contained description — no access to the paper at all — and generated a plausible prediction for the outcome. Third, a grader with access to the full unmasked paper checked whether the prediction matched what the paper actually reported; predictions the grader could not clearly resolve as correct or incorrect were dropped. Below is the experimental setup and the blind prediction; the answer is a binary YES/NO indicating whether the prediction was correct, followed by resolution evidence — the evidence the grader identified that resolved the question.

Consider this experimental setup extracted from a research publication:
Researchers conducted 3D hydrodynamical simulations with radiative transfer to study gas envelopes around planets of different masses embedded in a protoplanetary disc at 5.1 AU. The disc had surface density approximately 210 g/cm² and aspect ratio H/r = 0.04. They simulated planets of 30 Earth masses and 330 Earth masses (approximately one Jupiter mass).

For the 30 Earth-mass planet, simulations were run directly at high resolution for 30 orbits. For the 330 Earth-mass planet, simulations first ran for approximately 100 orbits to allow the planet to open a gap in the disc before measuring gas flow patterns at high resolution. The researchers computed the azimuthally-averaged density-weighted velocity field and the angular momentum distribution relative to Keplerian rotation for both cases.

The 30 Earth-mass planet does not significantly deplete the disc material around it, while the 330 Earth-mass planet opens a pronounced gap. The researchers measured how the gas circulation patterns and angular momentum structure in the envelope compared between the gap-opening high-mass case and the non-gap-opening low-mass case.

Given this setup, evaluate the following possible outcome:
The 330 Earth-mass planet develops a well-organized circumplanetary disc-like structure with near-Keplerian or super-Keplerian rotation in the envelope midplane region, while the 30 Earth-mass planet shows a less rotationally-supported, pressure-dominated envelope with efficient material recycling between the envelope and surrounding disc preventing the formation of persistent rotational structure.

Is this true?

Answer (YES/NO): NO